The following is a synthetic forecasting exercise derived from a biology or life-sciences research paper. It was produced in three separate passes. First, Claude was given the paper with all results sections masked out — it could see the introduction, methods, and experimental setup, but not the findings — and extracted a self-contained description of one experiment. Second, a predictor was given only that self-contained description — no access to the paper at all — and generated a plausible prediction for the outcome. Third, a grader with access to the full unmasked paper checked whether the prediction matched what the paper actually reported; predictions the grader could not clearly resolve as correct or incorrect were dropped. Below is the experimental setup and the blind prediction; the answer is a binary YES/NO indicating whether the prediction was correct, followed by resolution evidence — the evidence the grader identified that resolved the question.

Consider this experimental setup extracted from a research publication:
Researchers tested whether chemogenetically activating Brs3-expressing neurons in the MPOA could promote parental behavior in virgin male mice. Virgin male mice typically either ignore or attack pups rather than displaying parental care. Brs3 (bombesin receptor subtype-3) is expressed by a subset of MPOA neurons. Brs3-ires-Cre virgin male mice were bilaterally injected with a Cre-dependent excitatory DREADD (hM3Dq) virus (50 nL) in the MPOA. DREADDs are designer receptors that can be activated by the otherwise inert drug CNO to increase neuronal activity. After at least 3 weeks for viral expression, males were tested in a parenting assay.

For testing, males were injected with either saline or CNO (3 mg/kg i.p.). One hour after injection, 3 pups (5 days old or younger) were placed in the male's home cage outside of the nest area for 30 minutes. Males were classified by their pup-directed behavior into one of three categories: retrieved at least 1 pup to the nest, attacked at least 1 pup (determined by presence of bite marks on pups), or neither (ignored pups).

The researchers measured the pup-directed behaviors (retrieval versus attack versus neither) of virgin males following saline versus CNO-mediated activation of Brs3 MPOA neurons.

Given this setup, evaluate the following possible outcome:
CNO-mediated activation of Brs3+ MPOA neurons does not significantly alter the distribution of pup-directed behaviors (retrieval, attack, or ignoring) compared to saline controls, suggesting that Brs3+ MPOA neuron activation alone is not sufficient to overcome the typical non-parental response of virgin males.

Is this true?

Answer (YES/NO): NO